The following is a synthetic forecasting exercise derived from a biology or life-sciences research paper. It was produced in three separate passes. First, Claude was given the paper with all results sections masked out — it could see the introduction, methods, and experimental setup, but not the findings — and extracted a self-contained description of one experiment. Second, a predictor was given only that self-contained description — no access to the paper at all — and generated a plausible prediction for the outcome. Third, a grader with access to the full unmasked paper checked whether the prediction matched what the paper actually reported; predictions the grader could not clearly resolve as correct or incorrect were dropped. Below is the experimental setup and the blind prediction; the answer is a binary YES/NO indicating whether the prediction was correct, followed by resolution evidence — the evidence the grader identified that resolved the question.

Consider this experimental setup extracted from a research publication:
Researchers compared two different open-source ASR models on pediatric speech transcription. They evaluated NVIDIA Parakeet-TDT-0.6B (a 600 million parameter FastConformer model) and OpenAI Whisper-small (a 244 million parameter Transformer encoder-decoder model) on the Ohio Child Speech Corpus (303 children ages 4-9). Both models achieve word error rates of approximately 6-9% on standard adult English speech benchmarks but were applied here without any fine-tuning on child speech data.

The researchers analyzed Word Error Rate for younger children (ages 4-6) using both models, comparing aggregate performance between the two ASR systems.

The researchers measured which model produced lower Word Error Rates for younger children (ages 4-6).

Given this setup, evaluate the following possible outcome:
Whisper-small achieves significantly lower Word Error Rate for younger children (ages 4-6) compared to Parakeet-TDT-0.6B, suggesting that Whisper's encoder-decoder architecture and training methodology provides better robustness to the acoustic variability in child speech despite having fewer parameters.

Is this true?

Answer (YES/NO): NO